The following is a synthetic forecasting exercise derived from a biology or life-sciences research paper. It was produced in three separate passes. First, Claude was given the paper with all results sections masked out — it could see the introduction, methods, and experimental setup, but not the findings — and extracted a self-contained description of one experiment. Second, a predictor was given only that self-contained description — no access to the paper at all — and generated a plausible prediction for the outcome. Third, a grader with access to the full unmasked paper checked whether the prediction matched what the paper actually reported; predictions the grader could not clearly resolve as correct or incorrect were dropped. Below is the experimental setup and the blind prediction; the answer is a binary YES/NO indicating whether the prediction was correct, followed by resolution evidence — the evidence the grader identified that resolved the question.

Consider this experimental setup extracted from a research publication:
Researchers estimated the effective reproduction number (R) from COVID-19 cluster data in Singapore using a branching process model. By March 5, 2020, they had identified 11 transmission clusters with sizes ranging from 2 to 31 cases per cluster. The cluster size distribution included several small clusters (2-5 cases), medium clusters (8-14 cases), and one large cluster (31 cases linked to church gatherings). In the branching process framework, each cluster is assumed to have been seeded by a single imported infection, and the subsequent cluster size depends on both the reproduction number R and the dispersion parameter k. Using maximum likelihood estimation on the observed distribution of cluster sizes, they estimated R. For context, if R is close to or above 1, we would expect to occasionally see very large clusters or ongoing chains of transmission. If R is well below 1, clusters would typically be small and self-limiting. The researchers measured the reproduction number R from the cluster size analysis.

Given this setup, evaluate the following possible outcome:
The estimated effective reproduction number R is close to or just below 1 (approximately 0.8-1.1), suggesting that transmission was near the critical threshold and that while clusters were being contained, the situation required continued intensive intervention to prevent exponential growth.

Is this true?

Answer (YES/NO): NO